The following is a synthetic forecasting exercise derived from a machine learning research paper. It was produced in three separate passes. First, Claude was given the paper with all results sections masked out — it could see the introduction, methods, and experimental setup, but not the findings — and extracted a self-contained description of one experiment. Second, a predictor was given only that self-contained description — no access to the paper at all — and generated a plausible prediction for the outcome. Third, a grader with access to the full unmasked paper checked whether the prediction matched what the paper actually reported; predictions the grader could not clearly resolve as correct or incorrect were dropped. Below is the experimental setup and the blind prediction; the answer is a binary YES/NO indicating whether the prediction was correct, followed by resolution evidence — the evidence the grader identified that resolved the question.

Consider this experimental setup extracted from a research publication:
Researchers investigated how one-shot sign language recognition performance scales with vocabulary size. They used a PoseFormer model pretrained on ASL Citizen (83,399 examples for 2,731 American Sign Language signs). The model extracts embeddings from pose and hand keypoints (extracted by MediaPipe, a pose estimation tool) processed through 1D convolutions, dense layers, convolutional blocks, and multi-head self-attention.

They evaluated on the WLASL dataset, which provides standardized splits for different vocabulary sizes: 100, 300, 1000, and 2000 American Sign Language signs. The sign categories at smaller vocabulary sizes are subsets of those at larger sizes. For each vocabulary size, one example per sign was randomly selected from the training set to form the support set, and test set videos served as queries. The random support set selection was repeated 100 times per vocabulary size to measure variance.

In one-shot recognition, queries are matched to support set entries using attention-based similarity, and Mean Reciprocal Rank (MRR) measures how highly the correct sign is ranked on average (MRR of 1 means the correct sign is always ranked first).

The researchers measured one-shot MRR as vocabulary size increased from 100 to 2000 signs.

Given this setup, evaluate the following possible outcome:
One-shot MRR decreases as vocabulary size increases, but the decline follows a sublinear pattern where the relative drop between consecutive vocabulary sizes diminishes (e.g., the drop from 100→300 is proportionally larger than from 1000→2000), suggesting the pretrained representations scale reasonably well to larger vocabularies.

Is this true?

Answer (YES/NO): NO